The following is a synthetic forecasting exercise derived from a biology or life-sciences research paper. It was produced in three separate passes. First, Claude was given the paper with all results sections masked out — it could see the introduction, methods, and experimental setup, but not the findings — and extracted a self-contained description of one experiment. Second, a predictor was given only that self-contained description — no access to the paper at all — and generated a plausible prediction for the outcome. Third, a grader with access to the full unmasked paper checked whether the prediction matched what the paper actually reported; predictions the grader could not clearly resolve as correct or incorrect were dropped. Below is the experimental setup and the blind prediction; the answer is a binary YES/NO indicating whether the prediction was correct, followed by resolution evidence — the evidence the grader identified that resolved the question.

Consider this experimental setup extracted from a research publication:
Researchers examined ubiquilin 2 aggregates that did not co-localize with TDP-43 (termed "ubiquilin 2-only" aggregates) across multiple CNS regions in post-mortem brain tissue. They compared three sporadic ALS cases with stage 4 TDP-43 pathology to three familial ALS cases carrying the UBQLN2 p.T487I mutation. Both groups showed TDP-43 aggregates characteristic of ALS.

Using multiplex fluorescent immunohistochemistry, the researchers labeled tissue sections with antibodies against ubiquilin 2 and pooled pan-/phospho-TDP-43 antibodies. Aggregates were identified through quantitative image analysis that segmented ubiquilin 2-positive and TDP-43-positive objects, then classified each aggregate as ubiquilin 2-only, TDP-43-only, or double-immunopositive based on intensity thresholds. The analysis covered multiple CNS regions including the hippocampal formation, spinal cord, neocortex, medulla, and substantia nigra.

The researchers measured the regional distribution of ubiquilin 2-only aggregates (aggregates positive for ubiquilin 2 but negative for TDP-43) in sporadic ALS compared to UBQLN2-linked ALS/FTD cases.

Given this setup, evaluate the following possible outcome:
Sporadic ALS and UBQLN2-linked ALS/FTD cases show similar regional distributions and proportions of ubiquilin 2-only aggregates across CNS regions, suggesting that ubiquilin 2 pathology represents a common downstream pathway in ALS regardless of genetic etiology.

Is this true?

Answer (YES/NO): NO